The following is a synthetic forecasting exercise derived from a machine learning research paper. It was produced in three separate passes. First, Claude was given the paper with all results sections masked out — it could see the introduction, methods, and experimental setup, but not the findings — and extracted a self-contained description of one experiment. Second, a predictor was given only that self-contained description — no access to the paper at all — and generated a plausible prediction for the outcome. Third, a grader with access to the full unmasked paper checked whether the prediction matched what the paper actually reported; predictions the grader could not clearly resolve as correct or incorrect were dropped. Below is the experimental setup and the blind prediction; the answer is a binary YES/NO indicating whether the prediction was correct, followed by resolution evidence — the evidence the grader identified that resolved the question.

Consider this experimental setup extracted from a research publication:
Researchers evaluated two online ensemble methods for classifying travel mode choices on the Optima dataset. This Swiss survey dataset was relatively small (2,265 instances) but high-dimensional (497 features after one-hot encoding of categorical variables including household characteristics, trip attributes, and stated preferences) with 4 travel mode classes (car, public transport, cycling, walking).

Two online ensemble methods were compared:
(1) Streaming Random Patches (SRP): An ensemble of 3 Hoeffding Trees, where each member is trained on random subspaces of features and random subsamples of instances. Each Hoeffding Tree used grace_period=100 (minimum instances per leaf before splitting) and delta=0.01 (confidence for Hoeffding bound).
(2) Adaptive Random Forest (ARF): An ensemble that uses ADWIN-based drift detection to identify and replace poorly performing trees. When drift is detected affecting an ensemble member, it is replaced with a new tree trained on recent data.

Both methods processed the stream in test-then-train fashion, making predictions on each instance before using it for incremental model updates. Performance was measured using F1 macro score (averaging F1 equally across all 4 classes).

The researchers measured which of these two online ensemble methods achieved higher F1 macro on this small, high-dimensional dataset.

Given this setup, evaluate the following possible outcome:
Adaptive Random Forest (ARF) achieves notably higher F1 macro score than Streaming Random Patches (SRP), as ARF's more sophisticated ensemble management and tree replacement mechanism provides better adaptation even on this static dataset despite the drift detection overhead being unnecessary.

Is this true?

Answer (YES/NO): NO